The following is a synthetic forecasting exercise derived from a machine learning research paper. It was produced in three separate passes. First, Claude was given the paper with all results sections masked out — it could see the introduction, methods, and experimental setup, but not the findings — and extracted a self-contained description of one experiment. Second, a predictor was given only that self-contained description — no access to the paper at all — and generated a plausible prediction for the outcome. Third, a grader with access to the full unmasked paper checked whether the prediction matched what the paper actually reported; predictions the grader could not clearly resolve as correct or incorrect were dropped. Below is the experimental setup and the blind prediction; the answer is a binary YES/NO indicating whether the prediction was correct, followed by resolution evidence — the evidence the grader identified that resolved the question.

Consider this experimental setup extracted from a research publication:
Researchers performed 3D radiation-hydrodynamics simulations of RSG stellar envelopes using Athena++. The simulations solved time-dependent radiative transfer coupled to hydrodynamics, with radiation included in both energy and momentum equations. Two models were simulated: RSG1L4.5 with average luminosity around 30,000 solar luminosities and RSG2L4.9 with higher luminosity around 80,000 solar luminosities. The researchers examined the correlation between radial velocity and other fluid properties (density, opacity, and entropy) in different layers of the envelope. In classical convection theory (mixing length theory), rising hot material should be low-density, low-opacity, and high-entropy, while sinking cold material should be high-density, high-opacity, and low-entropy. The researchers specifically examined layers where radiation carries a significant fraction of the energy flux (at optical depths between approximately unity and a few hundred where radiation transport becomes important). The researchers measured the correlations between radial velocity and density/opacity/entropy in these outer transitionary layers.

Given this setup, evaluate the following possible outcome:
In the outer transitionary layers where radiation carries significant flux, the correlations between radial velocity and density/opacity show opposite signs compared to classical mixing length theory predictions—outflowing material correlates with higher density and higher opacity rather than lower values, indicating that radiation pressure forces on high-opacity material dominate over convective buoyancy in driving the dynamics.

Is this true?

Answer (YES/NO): YES